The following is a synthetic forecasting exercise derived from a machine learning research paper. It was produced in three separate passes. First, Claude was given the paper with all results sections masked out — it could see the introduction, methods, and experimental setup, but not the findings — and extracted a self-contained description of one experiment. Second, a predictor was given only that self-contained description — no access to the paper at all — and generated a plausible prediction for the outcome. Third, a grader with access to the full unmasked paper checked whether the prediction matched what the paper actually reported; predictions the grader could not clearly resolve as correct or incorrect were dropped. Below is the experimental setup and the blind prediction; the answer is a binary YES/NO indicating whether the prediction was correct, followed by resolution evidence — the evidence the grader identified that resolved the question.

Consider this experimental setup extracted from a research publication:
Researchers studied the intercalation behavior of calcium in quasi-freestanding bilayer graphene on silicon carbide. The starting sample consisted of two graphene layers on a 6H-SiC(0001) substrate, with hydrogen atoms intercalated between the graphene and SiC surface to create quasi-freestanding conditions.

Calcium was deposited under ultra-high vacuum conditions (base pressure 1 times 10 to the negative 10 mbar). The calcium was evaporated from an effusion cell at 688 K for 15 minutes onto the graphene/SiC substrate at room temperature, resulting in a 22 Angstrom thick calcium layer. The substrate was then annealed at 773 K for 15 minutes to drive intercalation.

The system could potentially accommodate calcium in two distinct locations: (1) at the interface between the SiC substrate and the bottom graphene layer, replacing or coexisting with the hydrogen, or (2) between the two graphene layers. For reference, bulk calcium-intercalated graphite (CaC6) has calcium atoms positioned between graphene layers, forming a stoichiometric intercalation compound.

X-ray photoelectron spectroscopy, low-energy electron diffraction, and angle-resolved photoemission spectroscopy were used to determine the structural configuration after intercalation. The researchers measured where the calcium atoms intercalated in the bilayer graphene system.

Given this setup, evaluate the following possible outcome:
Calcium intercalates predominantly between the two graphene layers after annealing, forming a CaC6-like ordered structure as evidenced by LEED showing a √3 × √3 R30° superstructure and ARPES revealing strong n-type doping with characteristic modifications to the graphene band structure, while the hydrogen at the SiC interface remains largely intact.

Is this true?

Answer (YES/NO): NO